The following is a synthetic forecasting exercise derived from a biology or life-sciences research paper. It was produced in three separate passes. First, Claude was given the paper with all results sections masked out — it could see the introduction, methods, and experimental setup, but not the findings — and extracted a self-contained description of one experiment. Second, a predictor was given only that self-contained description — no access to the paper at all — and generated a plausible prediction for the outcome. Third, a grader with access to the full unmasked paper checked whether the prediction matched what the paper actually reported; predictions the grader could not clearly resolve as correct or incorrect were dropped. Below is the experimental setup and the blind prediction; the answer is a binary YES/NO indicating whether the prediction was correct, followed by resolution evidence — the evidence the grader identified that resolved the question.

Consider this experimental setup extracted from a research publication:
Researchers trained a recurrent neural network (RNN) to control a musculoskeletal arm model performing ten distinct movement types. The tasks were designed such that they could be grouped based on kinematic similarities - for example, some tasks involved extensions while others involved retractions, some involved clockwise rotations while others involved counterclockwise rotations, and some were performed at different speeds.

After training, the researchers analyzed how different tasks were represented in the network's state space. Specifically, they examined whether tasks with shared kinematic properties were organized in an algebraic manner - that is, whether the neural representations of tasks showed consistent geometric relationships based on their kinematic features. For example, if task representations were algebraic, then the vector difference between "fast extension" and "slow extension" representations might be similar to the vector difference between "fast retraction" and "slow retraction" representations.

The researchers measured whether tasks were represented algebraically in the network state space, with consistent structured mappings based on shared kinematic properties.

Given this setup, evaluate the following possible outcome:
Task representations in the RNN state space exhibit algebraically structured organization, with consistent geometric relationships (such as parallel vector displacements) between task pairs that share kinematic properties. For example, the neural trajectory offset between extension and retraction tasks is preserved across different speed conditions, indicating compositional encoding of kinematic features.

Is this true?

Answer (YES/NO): YES